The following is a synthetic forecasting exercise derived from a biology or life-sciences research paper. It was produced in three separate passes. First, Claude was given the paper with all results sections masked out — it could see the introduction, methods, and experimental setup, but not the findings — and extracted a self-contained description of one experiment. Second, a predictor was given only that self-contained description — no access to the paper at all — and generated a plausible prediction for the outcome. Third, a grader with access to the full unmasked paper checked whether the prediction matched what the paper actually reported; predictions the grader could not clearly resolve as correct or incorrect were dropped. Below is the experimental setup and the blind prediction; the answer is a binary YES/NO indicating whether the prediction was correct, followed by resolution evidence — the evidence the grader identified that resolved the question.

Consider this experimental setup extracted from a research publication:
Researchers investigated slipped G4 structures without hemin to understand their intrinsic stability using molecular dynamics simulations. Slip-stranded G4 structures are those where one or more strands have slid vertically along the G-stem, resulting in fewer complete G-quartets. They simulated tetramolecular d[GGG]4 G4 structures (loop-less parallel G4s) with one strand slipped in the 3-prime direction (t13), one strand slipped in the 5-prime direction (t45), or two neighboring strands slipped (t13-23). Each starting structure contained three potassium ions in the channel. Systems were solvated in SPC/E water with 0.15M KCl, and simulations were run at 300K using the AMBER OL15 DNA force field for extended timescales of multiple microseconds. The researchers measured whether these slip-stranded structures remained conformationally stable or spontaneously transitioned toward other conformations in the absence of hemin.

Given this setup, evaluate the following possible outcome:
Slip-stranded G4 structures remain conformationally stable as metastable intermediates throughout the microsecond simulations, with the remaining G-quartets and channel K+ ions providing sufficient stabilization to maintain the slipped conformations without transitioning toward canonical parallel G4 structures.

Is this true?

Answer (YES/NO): NO